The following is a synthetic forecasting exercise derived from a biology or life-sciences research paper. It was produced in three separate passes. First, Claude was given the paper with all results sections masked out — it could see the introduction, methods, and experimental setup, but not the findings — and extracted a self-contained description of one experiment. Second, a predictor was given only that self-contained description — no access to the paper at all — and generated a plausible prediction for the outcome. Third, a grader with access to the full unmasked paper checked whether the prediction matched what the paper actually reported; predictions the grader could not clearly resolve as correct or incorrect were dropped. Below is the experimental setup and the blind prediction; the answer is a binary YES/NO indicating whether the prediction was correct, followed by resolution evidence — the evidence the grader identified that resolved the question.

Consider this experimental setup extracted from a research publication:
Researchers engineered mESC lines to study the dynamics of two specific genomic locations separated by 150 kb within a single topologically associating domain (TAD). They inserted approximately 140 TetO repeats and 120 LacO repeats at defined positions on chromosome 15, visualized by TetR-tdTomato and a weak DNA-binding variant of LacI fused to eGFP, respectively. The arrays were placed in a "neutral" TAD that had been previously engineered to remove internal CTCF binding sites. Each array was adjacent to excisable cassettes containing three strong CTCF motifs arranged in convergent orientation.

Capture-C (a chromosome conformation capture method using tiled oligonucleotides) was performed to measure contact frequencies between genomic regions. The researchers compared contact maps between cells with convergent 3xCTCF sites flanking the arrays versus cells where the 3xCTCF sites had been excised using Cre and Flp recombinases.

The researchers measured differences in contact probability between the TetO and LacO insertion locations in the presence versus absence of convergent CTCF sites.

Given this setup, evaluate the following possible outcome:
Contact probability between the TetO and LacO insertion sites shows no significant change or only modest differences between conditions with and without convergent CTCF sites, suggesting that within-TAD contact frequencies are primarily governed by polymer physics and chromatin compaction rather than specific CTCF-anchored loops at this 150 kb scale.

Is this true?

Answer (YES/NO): NO